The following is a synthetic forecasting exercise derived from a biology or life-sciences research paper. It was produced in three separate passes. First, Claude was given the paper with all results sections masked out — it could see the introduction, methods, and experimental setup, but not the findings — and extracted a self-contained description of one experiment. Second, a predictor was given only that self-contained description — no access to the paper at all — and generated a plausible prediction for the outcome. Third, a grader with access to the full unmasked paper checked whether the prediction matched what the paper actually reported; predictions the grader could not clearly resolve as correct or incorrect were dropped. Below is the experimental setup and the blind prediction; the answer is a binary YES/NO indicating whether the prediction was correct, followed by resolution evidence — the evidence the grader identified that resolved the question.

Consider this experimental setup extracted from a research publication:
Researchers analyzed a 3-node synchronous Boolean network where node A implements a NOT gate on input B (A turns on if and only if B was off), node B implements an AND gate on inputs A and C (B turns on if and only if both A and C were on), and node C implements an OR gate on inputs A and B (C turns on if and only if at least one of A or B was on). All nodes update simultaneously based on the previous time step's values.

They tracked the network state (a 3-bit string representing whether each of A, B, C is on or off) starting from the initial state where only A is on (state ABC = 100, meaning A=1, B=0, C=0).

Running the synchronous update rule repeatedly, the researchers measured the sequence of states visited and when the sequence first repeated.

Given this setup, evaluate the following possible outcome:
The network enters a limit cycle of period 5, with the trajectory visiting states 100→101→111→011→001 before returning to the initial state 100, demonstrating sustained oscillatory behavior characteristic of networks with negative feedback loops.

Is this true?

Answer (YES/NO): YES